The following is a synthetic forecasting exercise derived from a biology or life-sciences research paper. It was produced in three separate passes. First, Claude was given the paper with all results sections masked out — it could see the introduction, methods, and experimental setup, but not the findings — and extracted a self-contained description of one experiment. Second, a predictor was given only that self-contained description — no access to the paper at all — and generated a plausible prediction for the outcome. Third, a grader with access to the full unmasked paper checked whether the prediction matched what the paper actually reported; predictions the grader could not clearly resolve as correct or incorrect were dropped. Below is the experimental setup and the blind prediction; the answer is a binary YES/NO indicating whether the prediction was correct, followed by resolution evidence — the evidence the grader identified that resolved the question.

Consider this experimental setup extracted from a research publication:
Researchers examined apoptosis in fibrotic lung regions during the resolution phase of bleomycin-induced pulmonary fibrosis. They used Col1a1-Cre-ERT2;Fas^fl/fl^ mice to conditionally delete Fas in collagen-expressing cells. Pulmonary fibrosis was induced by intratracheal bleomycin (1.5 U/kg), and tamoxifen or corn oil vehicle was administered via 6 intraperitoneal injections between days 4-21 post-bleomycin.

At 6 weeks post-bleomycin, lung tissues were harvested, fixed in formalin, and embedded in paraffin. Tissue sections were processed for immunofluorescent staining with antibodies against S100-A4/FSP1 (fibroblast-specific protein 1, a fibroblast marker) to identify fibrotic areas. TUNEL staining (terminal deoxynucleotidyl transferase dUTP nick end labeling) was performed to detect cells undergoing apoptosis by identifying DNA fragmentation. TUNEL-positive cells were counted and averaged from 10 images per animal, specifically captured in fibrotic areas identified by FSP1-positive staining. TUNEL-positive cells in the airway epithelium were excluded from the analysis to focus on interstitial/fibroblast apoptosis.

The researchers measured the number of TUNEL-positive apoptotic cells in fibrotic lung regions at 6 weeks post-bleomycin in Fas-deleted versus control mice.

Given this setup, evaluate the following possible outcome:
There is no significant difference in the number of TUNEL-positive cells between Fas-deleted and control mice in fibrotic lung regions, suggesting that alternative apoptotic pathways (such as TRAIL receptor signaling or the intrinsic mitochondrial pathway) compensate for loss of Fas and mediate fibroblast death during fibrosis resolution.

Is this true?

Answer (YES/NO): NO